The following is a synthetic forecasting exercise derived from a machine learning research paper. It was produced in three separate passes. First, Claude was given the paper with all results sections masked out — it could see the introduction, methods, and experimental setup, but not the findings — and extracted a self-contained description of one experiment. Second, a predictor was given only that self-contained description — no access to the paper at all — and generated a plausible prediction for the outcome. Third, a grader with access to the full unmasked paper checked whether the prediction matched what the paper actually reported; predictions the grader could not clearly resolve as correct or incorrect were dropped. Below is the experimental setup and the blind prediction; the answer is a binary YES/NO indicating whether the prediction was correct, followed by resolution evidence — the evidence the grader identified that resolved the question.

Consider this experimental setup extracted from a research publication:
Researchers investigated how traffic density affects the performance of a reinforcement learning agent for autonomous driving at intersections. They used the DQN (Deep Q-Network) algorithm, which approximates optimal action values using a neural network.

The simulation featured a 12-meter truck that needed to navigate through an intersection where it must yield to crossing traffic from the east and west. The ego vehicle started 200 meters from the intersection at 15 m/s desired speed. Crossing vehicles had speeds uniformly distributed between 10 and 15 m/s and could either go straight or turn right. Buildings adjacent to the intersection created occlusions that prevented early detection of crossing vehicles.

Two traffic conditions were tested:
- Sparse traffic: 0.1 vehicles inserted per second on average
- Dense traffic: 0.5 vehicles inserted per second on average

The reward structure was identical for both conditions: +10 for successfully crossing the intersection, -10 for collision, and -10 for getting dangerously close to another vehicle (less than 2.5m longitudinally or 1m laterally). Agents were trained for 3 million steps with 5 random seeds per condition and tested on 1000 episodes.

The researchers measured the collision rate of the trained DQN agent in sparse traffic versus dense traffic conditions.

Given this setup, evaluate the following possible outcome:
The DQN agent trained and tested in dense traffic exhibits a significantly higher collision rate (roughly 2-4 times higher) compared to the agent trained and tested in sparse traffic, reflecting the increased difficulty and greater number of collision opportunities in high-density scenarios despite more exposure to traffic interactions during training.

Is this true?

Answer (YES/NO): NO